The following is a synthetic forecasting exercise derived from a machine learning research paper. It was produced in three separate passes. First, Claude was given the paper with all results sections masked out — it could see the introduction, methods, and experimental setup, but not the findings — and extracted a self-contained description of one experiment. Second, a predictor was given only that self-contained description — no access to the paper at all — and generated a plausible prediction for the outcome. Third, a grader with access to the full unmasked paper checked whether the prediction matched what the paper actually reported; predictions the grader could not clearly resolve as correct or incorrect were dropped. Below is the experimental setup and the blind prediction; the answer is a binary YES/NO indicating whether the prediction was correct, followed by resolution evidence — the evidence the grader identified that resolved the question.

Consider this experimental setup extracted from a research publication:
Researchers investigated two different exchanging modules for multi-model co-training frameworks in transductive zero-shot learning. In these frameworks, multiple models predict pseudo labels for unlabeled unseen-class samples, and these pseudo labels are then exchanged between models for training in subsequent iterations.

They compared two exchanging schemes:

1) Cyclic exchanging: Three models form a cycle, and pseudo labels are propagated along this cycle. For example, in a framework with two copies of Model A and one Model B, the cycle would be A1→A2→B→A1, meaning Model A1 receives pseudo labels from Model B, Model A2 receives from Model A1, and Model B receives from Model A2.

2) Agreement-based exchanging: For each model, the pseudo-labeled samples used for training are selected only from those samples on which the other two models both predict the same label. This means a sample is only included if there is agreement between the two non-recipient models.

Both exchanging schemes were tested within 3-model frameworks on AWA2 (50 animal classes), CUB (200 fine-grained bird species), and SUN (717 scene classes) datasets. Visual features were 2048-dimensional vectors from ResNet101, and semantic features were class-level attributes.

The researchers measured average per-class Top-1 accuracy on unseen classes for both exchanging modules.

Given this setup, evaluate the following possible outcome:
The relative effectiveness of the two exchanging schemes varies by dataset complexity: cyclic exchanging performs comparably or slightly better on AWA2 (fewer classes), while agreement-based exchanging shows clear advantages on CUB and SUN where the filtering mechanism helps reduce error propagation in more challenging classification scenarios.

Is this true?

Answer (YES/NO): NO